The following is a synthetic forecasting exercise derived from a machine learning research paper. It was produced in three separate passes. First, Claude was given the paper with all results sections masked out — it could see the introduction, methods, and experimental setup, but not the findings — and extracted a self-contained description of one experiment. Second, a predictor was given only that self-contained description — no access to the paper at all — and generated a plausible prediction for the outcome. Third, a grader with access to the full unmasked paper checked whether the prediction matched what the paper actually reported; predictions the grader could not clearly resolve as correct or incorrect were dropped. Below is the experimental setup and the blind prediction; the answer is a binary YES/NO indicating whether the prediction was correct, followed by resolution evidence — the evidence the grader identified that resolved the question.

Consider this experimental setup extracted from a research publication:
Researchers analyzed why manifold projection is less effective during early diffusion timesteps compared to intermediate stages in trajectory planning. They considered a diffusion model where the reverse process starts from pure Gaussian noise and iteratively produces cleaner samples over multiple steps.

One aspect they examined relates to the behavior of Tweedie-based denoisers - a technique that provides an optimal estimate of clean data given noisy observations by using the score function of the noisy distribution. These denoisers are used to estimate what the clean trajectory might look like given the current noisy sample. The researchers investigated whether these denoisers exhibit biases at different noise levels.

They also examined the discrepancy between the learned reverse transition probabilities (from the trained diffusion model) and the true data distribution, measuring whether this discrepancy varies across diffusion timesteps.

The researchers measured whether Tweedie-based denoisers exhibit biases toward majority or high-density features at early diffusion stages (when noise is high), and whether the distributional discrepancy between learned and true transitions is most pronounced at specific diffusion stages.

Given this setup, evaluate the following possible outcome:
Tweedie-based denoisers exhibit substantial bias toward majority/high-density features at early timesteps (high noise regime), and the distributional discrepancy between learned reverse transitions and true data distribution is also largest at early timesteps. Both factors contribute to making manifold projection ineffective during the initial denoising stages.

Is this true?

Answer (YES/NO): NO